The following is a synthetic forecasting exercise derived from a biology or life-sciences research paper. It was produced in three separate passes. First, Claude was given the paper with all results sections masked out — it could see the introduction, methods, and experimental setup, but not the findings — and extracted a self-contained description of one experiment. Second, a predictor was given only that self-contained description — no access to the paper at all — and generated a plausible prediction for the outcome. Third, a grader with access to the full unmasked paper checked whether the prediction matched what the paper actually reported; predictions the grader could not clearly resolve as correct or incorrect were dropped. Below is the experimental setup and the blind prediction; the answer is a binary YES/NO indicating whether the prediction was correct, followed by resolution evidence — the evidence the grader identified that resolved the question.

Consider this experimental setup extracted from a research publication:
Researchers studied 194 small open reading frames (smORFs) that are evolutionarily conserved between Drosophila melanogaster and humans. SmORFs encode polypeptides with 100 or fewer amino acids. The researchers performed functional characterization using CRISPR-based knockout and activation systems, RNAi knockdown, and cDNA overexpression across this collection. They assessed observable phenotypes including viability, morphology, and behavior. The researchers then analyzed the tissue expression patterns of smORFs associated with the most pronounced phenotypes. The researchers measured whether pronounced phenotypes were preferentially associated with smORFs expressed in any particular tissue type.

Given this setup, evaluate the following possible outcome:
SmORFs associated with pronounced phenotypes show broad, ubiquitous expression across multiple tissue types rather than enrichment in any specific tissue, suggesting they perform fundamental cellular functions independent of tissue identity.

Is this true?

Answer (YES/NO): NO